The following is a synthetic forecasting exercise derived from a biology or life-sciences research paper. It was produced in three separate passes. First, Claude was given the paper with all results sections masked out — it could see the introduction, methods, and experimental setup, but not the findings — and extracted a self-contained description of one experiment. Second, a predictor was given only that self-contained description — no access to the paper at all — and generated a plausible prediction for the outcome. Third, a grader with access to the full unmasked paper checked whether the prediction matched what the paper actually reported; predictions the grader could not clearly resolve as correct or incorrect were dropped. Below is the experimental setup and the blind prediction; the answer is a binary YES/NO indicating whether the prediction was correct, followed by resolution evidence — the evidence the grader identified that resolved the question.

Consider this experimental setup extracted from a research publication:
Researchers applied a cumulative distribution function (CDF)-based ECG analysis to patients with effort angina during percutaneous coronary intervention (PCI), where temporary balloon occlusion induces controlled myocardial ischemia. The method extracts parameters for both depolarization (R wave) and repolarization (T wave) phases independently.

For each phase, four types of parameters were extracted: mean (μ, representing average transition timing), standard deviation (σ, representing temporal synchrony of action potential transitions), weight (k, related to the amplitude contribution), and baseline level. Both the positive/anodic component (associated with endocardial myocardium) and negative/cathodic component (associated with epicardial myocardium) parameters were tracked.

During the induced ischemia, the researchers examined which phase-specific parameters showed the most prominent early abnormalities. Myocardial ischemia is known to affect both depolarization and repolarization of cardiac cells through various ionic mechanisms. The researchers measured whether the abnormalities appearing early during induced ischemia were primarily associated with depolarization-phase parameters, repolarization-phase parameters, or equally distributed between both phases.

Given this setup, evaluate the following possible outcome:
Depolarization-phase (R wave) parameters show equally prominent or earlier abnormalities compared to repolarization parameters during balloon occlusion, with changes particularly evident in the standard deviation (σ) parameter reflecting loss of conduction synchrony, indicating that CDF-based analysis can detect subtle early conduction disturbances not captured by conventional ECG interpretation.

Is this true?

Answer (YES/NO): NO